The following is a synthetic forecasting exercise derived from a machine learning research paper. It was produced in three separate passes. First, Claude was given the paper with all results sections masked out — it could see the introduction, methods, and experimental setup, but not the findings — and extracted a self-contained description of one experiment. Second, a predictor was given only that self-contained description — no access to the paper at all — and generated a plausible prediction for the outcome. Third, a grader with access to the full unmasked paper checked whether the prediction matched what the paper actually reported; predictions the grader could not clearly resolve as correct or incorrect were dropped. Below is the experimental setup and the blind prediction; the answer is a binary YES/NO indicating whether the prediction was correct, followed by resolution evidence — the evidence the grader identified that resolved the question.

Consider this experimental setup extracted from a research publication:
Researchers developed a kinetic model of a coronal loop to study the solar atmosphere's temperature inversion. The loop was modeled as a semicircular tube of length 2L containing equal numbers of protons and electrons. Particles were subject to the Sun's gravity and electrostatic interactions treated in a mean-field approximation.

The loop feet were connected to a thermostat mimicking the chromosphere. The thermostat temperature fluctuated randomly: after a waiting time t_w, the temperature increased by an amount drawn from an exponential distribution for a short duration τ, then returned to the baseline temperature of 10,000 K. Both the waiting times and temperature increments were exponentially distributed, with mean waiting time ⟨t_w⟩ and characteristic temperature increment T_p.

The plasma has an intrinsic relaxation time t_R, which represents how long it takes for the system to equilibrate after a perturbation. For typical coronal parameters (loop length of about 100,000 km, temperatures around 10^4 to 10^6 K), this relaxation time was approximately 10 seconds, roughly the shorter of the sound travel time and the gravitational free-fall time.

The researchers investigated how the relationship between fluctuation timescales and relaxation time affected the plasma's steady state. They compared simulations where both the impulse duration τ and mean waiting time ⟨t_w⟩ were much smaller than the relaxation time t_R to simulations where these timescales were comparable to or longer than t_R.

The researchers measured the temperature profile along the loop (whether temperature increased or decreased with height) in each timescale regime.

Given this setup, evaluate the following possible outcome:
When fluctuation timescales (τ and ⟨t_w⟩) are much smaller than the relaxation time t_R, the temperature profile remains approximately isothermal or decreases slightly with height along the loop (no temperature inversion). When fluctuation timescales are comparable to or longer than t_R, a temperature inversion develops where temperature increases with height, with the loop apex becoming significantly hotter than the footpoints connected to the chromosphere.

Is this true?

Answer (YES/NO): NO